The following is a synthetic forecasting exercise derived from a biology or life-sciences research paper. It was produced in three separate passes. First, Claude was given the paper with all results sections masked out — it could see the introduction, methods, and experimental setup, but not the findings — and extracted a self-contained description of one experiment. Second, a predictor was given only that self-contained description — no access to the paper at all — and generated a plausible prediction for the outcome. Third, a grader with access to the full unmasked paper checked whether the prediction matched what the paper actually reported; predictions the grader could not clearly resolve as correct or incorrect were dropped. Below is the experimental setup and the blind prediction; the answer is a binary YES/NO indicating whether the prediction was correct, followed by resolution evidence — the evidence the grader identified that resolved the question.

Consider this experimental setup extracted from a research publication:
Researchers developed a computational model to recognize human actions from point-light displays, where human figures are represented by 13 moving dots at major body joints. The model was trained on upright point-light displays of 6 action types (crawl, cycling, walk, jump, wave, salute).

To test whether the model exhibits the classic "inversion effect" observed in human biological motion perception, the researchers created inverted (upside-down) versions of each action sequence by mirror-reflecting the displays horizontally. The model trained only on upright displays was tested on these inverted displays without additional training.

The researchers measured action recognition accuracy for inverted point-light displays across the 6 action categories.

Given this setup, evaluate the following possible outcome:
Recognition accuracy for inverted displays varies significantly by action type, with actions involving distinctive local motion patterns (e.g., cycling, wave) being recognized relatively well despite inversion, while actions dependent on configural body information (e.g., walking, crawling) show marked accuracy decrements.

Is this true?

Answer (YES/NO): NO